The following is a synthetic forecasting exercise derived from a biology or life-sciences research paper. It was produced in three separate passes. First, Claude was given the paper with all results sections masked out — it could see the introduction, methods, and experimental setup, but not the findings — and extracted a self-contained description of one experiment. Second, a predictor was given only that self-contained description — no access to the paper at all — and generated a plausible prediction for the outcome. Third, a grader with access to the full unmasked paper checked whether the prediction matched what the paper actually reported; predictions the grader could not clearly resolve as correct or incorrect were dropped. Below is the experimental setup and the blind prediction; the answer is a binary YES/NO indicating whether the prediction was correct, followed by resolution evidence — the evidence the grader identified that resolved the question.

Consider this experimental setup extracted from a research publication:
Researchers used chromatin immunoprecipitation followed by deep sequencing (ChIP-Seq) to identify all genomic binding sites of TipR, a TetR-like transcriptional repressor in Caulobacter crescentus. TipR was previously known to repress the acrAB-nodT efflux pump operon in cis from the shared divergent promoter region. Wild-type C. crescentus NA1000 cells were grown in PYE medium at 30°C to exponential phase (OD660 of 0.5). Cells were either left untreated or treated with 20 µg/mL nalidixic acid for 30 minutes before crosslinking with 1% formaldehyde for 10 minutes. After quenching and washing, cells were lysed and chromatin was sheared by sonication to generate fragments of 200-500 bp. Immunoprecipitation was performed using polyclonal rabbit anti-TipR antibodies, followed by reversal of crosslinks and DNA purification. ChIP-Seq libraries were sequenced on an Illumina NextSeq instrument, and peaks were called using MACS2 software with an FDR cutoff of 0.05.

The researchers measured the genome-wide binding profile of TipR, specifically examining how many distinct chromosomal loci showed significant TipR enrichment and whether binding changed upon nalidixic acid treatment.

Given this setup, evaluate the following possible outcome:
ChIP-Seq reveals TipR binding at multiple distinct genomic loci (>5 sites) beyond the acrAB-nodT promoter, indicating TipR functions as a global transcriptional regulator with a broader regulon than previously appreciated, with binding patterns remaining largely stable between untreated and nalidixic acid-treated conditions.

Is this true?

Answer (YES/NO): NO